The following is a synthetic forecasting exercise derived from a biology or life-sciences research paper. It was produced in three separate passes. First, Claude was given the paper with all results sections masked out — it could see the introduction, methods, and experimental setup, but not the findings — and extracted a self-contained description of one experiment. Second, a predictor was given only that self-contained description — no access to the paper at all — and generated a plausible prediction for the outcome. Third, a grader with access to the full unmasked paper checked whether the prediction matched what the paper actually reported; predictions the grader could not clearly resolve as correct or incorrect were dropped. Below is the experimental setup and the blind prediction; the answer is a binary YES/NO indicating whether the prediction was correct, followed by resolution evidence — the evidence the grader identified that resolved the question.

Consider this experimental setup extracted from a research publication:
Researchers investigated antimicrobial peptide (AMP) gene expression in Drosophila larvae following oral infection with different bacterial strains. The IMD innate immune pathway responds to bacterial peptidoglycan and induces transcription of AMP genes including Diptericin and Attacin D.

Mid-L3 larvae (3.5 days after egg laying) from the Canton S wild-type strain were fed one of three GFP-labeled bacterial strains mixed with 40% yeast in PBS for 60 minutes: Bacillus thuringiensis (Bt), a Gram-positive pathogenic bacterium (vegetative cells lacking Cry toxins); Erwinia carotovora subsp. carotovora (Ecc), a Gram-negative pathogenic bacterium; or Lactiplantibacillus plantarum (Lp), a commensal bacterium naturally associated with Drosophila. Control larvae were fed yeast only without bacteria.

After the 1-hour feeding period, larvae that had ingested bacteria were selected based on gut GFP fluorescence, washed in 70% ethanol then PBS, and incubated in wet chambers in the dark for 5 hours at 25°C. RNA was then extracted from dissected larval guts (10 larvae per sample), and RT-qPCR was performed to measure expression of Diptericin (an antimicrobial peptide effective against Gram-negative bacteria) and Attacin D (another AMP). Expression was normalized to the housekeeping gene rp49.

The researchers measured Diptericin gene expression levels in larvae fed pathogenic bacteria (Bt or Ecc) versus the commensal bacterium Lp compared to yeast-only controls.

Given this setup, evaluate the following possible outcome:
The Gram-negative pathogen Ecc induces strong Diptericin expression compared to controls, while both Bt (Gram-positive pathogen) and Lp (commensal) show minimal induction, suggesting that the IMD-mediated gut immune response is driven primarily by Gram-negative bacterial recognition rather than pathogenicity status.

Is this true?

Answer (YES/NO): NO